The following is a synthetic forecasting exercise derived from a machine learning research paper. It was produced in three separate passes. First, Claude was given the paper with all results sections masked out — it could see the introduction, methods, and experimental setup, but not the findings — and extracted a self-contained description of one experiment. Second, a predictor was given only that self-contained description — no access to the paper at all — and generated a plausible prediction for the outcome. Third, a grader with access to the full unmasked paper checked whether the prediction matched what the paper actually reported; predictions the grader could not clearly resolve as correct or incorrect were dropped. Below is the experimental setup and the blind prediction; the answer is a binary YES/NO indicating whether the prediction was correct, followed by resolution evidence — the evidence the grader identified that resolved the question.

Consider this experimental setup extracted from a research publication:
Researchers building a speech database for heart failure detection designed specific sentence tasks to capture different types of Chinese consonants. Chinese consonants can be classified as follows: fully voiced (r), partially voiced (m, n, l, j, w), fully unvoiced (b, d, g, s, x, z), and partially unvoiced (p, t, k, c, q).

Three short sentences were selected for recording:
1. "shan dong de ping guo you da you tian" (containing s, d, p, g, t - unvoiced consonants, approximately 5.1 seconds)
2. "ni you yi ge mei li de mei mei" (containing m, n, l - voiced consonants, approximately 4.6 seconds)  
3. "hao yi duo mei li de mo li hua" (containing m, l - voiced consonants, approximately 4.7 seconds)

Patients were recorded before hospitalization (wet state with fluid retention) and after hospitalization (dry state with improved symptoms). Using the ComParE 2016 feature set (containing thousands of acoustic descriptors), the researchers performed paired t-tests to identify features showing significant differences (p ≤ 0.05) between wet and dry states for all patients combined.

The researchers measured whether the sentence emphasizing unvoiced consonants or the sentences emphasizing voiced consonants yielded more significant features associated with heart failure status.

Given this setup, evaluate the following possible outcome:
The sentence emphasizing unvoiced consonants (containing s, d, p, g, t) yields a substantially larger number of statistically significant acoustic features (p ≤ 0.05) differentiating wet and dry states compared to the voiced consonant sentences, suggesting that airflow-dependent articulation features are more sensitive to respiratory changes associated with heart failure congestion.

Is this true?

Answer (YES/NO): NO